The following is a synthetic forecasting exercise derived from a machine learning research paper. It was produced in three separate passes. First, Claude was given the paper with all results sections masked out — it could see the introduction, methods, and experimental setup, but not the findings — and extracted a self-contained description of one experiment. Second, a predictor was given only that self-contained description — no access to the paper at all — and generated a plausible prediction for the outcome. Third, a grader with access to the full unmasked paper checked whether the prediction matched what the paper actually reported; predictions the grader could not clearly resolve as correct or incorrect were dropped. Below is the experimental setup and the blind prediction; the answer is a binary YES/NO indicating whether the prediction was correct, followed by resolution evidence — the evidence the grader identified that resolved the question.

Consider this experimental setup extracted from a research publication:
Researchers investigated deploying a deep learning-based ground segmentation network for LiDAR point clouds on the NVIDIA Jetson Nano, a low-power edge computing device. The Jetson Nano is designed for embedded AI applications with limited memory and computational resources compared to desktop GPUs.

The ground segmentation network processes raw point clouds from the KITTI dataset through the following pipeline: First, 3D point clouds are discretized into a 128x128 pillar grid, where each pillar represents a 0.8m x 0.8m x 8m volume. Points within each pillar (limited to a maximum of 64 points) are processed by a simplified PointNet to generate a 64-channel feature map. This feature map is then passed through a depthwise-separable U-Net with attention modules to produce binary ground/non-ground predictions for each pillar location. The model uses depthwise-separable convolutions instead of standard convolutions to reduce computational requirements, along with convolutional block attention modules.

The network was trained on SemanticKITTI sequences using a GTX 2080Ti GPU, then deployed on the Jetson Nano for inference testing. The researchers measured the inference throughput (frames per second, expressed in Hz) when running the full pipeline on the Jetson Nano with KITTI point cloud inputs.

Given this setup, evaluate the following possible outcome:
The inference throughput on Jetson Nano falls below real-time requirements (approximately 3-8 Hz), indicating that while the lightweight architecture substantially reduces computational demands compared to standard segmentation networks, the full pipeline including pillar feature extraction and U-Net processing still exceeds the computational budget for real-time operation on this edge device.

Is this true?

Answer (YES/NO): NO